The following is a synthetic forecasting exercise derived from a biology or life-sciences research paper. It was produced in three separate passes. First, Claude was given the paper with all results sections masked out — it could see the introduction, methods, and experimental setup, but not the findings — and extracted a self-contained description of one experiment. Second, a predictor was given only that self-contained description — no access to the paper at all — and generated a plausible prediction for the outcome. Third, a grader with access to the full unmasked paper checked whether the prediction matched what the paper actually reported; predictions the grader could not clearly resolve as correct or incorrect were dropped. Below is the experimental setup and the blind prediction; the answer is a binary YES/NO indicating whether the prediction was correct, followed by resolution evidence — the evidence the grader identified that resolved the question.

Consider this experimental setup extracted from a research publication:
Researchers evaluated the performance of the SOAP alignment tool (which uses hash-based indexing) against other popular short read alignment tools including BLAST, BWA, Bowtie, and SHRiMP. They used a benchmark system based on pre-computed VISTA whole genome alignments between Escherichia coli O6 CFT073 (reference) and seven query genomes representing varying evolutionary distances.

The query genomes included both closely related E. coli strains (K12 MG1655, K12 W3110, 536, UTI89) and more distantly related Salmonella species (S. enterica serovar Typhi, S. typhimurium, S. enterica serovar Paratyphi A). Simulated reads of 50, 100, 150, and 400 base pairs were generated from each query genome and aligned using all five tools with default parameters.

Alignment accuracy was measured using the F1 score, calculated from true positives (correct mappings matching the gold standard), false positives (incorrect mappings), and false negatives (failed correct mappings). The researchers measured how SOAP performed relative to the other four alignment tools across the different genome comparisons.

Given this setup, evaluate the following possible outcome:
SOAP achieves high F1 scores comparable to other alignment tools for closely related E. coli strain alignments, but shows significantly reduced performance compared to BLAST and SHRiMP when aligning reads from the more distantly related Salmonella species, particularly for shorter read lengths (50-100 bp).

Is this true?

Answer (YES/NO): NO